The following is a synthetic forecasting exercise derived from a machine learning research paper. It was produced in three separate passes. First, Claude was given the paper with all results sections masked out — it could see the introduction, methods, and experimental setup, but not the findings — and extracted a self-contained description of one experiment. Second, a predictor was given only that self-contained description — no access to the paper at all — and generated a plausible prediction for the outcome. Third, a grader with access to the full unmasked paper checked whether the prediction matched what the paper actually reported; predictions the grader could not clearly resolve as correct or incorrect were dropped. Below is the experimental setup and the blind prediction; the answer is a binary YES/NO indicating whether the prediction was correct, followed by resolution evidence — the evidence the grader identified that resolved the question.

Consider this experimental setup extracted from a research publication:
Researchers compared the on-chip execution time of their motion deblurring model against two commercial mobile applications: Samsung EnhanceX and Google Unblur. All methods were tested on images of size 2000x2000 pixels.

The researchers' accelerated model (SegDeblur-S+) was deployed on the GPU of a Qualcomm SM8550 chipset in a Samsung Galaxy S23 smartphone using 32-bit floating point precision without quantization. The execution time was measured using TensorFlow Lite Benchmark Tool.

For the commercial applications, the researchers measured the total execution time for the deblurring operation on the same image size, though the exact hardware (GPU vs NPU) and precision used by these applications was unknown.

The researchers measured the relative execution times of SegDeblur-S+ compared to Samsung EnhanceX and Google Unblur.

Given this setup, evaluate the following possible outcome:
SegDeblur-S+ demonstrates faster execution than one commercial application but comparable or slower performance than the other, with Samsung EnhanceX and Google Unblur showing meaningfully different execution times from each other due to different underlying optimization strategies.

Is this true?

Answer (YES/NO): NO